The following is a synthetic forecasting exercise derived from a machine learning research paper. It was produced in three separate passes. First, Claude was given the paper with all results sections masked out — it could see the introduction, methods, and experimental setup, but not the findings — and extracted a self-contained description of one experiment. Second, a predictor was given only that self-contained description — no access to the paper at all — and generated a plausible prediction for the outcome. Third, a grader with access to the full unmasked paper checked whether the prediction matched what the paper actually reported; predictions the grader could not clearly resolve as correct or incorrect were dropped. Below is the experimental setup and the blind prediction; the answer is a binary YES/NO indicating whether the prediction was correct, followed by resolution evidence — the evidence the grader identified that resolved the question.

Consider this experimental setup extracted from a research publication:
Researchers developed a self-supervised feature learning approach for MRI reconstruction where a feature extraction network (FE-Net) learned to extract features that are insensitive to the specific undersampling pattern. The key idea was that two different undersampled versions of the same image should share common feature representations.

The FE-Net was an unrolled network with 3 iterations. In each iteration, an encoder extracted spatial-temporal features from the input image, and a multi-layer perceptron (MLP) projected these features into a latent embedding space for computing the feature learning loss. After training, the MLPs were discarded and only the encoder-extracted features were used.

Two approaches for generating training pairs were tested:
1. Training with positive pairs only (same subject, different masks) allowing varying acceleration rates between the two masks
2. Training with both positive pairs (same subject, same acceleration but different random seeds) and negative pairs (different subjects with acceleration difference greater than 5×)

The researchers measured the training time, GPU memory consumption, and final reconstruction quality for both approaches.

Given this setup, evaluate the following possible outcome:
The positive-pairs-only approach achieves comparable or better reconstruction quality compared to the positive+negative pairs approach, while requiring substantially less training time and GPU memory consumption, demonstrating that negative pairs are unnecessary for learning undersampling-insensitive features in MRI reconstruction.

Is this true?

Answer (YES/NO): NO